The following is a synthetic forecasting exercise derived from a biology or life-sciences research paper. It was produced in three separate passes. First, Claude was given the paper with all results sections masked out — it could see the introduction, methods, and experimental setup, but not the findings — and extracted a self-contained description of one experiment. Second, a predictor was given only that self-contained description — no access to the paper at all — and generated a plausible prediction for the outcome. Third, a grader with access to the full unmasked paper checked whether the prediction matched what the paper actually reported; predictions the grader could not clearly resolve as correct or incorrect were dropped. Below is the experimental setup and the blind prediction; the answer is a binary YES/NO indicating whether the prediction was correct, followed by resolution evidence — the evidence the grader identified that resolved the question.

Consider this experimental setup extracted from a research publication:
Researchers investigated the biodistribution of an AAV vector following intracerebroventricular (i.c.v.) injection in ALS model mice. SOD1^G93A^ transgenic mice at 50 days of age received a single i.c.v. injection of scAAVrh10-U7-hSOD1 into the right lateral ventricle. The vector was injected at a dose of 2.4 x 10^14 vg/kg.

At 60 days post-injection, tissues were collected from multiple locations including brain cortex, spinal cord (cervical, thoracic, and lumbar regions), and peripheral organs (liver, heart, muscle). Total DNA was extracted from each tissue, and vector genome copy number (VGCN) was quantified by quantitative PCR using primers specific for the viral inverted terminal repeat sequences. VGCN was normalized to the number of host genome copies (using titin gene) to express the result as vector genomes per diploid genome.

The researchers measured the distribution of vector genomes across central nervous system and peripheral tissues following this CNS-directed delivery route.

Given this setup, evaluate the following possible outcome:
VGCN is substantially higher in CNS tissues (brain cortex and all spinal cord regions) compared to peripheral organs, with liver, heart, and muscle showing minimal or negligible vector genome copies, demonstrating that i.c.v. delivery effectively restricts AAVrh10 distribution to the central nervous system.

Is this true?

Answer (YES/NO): NO